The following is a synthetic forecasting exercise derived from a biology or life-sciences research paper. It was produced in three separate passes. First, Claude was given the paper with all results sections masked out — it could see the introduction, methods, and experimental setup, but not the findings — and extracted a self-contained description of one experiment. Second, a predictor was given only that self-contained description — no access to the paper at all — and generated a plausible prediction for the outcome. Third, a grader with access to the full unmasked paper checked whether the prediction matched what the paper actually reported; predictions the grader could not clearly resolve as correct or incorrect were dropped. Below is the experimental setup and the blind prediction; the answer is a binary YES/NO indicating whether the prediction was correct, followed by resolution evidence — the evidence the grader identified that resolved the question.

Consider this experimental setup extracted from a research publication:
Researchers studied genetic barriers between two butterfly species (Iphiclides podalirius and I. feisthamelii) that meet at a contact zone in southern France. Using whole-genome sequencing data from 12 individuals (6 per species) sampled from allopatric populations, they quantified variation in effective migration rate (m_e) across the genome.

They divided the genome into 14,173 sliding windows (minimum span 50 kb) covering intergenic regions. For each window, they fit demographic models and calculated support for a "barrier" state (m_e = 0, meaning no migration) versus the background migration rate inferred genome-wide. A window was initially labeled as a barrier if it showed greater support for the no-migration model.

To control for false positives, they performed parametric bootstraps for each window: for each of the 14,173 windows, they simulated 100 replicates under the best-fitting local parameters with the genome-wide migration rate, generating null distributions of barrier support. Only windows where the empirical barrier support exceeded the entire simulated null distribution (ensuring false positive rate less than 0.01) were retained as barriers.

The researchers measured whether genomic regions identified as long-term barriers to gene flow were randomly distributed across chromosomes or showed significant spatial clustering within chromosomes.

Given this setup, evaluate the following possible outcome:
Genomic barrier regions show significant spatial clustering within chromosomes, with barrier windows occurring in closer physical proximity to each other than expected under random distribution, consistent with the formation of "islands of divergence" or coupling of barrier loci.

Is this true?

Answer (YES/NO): NO